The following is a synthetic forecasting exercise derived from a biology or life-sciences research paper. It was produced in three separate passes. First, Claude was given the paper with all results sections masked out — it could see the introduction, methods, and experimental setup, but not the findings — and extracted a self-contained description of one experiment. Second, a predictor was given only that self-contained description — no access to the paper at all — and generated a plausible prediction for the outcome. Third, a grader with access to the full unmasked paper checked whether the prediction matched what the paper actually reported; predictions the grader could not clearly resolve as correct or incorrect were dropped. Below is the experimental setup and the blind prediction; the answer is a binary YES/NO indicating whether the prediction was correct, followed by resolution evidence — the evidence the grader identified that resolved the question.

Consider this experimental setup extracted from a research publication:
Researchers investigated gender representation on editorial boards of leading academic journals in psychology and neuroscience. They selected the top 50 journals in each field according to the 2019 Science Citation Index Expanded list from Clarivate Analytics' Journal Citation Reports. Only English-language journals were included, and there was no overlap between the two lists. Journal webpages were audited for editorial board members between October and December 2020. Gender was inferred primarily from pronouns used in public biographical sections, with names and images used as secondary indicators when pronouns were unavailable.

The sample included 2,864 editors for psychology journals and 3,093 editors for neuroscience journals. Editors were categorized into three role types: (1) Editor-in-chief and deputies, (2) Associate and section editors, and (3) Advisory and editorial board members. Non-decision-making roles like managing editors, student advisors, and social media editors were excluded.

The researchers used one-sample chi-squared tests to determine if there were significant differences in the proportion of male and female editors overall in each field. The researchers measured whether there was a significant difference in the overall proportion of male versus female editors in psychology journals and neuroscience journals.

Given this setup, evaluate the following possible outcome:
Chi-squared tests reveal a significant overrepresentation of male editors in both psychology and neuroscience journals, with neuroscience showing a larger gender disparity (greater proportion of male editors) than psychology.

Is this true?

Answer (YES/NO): YES